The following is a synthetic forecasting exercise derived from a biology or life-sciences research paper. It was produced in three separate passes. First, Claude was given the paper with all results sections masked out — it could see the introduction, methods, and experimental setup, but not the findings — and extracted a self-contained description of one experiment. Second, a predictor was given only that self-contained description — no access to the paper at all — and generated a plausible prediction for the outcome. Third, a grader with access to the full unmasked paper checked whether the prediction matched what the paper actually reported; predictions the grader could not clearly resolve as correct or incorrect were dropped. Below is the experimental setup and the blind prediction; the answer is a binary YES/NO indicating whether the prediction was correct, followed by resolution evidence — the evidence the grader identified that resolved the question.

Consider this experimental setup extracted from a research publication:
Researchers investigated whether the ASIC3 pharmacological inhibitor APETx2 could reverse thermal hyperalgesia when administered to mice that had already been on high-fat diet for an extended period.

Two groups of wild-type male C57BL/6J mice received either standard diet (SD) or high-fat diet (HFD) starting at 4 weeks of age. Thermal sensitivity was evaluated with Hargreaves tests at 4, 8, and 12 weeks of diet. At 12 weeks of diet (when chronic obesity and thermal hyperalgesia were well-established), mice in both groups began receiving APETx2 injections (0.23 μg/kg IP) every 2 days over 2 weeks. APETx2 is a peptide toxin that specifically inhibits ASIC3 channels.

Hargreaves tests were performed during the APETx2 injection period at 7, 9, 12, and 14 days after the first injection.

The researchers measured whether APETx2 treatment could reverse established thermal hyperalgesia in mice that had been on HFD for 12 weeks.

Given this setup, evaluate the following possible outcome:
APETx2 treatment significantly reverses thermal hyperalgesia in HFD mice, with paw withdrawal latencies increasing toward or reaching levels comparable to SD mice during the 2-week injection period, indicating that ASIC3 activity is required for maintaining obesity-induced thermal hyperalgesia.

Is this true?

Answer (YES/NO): YES